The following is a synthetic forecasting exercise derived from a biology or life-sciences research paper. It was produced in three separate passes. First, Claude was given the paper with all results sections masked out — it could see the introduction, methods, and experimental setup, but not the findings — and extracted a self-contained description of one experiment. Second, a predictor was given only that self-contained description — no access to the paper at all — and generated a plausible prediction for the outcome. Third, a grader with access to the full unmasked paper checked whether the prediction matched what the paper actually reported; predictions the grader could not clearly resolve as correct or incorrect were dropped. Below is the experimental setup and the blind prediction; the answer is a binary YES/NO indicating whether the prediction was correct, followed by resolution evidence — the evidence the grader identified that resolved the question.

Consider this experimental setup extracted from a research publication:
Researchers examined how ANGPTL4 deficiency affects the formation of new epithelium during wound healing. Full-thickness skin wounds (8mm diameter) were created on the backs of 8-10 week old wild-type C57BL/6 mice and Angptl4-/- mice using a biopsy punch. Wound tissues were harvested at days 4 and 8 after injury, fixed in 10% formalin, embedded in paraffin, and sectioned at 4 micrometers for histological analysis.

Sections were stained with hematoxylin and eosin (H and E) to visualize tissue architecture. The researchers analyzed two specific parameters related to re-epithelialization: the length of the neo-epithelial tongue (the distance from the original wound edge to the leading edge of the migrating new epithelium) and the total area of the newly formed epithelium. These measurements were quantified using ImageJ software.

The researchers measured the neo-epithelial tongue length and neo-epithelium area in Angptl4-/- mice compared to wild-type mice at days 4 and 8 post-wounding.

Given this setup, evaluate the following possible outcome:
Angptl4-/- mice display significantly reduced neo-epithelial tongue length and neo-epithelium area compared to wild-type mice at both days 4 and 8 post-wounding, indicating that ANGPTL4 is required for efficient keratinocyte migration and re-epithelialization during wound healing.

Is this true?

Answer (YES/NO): YES